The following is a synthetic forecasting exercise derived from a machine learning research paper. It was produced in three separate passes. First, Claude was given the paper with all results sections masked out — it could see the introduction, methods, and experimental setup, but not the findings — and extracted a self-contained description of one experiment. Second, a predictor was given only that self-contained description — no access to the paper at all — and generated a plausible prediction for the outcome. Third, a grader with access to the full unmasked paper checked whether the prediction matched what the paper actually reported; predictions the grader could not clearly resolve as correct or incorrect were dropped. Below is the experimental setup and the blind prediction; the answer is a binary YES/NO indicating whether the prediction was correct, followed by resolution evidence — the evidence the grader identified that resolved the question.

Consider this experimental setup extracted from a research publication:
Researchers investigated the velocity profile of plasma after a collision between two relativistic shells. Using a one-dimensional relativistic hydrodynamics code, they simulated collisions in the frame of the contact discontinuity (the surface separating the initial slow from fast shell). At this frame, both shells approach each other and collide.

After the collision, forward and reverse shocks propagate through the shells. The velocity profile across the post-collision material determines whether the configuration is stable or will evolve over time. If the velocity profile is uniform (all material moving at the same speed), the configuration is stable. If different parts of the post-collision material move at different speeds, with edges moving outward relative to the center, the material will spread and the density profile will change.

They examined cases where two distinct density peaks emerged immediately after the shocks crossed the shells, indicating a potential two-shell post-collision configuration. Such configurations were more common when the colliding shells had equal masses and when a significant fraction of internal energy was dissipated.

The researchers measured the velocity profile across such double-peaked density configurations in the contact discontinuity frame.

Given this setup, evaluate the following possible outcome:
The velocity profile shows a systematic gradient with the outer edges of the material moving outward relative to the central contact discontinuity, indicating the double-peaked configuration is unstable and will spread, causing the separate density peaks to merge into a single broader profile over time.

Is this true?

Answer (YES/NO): YES